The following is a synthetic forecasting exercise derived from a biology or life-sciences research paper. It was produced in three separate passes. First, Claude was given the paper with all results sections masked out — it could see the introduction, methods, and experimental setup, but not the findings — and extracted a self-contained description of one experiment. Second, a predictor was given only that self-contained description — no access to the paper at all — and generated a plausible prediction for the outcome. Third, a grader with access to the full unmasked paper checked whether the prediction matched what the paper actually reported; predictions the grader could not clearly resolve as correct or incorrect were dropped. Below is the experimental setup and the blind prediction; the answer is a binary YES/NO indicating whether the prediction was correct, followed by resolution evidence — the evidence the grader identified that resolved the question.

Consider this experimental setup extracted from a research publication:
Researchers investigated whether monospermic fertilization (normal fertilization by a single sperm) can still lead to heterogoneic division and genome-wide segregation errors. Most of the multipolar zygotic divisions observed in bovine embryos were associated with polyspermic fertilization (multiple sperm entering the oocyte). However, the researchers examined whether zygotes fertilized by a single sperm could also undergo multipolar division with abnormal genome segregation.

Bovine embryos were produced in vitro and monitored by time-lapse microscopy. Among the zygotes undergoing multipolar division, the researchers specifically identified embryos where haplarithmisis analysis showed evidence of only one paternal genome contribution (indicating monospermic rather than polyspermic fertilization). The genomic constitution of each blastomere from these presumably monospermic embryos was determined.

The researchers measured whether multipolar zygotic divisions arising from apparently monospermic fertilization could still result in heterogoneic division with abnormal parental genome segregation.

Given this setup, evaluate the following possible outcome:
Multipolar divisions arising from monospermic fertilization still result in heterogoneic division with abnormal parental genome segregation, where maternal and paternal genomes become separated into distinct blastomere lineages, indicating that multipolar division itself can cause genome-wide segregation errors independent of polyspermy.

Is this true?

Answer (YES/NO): YES